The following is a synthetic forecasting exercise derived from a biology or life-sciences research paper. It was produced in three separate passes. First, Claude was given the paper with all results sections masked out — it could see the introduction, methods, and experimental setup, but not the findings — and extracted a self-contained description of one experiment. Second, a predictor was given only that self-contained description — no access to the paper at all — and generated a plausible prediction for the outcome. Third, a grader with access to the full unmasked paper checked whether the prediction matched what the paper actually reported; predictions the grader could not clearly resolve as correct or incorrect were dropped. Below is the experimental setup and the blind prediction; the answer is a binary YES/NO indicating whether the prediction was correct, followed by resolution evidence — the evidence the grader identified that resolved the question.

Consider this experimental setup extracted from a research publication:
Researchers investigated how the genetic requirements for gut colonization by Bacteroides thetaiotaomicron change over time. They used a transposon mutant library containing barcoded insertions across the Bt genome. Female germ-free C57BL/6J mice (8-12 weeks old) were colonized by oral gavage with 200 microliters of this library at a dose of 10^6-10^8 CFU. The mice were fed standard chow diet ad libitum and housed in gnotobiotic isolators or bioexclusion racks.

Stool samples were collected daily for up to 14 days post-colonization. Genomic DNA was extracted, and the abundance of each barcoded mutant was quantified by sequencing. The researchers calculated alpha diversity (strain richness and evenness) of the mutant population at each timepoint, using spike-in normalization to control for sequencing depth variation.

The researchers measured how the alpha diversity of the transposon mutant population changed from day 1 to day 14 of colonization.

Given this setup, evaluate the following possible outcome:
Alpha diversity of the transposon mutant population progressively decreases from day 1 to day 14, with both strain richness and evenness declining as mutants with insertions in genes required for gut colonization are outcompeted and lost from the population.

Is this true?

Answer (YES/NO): NO